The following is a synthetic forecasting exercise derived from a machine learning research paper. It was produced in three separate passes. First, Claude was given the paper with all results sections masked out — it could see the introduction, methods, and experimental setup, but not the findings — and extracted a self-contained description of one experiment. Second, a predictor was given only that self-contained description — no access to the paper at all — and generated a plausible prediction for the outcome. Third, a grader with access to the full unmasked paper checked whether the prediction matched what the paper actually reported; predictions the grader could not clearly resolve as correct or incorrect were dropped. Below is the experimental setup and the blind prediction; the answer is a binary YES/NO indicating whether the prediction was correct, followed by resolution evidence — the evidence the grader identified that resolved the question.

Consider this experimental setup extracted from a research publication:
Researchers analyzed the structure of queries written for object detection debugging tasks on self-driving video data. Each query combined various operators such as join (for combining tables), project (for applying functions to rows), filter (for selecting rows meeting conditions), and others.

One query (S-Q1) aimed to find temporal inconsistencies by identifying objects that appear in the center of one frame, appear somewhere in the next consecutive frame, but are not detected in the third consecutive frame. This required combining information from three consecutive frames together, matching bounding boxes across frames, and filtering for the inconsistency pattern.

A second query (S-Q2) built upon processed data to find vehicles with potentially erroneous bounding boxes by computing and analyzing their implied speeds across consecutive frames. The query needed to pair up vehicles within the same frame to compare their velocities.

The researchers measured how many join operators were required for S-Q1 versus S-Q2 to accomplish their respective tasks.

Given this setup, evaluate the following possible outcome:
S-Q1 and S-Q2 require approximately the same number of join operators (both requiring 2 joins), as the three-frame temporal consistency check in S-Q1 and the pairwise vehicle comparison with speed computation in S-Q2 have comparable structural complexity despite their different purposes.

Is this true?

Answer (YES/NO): NO